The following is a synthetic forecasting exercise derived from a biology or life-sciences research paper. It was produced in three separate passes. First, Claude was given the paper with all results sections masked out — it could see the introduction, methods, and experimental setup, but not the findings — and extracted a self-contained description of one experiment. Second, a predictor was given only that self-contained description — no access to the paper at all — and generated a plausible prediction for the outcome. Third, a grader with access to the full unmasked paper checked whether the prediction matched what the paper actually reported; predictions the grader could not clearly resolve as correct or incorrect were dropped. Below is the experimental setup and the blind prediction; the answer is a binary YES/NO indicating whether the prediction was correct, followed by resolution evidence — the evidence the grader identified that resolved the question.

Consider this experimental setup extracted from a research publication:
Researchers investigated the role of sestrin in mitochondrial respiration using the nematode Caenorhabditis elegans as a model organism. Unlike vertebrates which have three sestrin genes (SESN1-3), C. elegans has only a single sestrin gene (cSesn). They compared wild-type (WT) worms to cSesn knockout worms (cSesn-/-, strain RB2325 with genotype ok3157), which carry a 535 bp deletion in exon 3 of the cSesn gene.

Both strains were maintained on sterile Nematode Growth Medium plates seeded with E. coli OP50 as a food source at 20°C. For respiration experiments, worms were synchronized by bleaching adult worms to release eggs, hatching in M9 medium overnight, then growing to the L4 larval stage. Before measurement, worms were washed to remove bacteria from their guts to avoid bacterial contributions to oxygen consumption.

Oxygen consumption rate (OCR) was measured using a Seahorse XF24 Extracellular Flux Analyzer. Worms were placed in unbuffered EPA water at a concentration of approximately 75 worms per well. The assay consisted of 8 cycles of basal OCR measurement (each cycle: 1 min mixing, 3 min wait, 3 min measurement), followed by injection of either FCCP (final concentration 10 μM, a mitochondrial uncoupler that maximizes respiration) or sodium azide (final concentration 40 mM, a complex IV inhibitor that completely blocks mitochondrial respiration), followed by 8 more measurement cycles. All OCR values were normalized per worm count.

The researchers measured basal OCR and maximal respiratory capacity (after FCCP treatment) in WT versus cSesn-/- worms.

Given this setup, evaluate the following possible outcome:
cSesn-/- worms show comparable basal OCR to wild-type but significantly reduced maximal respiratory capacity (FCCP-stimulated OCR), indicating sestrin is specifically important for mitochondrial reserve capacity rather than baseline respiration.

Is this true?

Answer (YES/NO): NO